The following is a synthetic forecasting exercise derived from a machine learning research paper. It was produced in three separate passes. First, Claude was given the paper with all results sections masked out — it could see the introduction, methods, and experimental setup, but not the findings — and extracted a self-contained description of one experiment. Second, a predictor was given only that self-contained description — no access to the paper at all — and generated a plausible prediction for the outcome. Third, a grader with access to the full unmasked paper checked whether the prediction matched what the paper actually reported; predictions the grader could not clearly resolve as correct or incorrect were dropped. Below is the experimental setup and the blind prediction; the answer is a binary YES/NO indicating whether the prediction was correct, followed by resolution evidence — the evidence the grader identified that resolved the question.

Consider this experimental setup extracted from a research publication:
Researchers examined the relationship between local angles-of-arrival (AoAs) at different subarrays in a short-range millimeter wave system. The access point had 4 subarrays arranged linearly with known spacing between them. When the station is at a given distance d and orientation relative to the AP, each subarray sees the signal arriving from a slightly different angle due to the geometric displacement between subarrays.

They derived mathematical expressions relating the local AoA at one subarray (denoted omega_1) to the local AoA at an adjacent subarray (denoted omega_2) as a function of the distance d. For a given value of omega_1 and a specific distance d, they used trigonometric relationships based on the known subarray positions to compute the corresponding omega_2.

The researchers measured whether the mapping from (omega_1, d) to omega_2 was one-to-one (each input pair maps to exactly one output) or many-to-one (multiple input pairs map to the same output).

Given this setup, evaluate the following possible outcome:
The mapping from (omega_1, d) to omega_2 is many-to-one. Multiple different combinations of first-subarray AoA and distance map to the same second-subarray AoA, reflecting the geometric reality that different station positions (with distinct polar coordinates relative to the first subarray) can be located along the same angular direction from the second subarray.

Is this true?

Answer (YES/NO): NO